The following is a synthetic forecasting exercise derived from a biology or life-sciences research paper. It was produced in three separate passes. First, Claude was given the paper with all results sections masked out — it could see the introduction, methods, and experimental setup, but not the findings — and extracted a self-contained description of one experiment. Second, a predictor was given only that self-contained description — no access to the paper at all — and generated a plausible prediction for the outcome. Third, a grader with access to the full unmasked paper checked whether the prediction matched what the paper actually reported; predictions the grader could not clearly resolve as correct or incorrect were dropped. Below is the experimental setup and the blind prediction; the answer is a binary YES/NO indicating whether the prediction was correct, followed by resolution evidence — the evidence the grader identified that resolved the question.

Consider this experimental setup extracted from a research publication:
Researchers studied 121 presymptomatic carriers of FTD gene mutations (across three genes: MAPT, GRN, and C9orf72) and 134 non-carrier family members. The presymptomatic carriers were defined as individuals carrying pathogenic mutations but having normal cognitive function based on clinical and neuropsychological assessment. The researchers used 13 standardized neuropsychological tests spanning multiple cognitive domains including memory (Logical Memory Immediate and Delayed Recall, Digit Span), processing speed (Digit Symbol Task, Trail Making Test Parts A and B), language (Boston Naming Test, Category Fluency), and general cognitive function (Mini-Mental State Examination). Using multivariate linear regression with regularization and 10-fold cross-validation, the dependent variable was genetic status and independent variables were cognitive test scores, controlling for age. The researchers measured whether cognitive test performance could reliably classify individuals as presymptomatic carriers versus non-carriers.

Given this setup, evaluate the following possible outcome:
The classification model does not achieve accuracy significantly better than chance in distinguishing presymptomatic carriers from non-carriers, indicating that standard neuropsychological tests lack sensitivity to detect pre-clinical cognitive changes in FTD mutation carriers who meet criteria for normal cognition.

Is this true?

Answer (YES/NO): YES